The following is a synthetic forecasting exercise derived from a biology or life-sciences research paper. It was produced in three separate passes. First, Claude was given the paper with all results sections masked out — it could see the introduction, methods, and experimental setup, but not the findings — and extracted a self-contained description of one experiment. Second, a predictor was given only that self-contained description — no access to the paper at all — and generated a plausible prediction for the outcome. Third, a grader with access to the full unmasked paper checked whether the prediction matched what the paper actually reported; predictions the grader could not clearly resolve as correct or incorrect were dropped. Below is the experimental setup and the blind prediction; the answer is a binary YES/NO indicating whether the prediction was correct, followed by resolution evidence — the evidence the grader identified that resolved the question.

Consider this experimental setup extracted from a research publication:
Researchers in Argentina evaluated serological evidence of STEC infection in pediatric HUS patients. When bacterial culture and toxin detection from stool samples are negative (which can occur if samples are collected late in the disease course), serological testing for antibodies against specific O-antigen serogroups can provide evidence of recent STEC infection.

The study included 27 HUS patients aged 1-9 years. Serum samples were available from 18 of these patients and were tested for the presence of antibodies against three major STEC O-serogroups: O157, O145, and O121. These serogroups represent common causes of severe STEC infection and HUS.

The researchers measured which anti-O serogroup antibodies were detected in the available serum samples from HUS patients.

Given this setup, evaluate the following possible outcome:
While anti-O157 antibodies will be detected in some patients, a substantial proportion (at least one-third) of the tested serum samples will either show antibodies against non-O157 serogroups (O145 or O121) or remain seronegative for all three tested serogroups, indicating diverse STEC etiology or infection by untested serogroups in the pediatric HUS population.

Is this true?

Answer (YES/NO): YES